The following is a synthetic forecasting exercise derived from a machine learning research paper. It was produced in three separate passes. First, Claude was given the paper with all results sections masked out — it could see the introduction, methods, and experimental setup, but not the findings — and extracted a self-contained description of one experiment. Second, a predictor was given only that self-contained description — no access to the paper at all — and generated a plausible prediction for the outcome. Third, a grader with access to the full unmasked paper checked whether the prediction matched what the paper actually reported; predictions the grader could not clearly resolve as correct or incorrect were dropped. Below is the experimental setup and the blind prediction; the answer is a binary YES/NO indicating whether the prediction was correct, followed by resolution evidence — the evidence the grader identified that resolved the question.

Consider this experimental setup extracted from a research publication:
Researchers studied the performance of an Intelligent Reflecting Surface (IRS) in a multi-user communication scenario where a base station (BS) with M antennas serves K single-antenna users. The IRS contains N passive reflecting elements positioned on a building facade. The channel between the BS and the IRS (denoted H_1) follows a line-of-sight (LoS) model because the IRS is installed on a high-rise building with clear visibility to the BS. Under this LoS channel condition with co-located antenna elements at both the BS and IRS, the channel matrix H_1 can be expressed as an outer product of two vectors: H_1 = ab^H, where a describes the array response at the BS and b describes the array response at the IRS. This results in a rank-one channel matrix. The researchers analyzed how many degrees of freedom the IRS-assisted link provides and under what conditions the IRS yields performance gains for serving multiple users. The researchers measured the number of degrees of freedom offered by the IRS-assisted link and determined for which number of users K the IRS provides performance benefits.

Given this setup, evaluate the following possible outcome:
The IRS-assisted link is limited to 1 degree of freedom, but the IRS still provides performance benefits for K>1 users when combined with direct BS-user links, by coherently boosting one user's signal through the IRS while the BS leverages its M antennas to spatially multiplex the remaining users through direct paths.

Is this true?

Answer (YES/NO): NO